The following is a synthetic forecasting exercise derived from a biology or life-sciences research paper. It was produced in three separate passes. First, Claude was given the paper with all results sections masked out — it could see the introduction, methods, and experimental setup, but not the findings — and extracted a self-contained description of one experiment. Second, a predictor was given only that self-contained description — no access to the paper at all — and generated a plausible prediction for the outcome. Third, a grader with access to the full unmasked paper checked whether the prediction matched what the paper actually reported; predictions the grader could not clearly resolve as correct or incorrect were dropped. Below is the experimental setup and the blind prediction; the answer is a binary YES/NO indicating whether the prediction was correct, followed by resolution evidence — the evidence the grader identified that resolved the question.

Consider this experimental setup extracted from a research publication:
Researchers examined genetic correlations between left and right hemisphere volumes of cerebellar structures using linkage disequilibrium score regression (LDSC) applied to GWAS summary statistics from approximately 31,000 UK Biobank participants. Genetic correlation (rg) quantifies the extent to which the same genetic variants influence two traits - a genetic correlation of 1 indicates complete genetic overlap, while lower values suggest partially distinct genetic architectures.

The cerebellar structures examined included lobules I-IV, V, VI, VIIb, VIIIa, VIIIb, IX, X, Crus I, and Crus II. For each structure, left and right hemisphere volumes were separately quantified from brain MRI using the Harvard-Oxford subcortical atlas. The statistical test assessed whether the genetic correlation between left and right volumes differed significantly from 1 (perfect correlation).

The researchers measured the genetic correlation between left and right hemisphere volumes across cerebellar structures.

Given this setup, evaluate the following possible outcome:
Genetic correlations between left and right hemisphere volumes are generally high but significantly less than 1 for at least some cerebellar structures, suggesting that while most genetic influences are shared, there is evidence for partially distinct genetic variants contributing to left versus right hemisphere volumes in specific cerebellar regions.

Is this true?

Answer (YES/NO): YES